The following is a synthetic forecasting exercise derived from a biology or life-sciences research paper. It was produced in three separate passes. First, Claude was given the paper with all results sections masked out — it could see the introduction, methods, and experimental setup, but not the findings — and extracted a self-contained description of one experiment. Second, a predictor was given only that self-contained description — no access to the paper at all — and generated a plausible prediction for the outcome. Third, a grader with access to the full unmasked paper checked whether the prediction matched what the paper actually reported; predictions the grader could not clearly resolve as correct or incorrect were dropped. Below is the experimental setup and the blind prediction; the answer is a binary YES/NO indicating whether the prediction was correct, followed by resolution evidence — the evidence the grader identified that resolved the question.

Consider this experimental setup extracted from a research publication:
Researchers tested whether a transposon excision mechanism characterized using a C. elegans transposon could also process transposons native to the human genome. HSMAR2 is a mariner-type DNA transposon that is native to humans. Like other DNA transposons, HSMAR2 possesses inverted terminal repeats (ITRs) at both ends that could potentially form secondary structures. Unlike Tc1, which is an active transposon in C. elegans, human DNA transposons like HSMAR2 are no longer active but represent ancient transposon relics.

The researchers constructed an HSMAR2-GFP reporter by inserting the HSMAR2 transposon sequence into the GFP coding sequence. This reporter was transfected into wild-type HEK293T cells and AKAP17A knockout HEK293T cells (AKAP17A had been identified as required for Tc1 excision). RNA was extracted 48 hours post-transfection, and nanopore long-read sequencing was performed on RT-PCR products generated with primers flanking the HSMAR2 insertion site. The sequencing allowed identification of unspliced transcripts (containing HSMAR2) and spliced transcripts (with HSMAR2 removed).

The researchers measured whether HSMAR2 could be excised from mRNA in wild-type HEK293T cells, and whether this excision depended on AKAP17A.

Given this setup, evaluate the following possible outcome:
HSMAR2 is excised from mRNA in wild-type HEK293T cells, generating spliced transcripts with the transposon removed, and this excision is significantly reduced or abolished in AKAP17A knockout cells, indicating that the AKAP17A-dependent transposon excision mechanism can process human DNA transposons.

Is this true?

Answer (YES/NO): YES